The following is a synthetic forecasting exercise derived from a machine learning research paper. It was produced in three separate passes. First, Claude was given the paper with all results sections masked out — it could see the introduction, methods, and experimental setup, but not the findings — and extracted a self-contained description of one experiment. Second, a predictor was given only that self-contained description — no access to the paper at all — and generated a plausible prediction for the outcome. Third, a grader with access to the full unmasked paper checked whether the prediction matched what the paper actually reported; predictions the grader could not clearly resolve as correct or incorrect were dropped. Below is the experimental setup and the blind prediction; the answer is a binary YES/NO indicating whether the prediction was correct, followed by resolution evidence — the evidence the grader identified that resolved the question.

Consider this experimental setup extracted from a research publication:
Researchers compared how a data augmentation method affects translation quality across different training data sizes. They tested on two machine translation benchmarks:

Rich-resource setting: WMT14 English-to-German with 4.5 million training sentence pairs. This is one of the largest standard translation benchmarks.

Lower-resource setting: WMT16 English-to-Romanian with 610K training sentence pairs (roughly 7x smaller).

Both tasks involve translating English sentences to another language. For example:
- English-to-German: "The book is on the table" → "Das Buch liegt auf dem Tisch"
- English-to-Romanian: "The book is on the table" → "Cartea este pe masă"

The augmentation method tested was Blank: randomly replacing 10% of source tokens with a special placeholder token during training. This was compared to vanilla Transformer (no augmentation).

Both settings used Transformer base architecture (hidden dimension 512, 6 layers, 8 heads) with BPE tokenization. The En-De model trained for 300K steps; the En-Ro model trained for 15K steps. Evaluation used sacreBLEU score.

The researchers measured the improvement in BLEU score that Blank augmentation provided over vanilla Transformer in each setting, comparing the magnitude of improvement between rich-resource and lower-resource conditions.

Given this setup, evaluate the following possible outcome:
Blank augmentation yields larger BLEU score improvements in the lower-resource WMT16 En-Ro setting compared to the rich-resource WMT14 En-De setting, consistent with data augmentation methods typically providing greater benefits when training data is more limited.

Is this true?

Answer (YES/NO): YES